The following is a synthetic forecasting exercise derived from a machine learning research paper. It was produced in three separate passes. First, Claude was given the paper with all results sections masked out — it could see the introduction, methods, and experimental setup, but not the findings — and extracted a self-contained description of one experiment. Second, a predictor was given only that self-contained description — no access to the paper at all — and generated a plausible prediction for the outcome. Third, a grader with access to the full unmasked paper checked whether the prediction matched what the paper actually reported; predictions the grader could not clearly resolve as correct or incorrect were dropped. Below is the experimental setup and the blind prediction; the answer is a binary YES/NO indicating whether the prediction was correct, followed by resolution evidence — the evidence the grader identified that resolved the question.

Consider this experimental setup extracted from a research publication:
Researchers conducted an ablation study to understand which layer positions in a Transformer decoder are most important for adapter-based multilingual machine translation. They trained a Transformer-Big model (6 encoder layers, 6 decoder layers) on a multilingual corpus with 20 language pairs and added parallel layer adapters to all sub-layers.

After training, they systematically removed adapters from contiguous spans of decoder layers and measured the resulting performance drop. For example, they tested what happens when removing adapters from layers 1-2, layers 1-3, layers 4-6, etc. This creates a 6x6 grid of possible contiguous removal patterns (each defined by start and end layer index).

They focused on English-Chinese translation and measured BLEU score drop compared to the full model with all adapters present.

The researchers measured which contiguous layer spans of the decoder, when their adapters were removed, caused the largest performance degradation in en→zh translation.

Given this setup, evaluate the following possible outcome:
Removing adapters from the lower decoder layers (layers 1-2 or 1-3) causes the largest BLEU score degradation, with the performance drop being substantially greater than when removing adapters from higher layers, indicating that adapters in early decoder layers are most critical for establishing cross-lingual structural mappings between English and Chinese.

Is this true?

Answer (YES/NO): NO